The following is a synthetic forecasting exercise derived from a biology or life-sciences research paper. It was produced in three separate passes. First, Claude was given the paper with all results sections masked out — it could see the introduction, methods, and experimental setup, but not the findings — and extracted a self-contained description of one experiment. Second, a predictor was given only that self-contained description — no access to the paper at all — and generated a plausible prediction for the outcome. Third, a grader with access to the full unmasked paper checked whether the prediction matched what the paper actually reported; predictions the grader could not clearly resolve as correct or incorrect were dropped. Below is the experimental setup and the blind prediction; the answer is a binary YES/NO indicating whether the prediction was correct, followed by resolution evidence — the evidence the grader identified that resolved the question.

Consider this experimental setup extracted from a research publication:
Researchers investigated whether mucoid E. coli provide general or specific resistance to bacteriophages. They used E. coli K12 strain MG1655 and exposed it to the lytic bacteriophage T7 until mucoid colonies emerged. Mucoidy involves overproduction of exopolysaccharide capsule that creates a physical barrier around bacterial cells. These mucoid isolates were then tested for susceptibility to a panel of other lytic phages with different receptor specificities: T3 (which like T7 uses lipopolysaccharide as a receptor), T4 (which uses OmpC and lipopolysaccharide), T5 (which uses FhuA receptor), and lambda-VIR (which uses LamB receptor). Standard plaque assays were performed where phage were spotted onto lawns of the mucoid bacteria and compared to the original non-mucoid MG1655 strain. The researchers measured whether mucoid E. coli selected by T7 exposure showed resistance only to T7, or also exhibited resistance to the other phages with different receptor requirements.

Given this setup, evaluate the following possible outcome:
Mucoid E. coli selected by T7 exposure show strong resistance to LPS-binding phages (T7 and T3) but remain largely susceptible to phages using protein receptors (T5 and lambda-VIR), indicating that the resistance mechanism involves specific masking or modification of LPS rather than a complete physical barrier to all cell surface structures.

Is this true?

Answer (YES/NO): NO